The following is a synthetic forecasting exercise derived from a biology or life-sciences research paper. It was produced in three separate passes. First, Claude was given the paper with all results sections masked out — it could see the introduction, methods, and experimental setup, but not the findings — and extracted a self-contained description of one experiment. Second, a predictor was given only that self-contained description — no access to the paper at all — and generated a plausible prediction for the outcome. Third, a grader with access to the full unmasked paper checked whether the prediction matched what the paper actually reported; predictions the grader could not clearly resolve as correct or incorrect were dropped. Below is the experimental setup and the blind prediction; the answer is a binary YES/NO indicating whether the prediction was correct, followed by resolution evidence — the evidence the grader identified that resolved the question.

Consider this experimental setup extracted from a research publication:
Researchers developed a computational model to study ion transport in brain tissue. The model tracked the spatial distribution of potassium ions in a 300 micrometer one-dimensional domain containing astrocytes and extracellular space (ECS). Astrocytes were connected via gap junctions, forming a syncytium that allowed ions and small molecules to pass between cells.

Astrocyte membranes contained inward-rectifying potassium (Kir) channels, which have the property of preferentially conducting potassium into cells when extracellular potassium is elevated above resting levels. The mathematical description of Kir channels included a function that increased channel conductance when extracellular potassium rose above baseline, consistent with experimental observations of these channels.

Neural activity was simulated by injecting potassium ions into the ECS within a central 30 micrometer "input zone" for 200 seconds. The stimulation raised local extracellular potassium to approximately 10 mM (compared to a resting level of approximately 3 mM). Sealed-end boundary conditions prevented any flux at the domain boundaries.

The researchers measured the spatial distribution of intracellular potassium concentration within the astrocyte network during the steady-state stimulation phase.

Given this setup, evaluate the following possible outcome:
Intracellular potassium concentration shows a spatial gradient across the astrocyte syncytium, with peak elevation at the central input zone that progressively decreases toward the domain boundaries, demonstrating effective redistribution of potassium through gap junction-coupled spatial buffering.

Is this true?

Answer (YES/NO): NO